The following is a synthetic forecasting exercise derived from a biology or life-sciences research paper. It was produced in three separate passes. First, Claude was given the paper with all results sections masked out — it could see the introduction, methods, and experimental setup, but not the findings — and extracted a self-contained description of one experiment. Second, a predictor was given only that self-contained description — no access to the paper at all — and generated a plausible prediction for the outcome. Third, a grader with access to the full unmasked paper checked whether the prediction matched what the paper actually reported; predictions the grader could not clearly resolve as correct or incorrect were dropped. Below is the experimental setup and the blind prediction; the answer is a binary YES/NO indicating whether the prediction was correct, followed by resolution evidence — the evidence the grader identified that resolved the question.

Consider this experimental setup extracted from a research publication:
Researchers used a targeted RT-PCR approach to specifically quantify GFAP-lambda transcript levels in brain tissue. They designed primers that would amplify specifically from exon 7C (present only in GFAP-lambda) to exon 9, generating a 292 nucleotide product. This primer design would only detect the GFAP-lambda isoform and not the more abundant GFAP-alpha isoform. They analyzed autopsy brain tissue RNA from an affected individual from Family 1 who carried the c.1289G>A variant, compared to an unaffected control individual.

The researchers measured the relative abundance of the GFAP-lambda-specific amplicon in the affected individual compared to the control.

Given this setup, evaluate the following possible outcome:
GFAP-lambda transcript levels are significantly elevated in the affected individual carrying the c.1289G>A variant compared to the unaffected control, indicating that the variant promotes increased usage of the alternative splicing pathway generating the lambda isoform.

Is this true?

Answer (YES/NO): YES